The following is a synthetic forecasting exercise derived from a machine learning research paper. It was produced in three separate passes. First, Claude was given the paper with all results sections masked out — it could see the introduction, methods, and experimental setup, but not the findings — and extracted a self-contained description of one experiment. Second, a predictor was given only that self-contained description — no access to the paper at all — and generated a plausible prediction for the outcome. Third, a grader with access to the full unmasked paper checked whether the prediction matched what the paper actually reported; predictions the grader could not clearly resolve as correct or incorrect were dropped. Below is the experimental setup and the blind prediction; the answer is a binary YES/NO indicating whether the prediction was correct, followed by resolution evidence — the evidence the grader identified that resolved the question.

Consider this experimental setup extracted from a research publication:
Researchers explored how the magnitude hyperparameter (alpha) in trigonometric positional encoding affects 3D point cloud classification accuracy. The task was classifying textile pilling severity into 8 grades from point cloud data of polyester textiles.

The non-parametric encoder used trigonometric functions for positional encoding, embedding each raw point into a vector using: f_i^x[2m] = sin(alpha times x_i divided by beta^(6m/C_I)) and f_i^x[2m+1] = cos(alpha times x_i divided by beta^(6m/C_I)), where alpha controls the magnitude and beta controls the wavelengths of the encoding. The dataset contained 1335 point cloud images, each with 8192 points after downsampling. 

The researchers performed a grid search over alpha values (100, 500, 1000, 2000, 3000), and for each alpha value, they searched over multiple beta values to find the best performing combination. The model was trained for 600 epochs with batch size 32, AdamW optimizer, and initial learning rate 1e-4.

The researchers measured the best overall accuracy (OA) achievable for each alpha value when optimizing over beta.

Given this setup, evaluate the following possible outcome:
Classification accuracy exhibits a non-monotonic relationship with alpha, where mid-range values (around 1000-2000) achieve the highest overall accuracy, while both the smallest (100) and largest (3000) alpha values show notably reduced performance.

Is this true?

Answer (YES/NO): NO